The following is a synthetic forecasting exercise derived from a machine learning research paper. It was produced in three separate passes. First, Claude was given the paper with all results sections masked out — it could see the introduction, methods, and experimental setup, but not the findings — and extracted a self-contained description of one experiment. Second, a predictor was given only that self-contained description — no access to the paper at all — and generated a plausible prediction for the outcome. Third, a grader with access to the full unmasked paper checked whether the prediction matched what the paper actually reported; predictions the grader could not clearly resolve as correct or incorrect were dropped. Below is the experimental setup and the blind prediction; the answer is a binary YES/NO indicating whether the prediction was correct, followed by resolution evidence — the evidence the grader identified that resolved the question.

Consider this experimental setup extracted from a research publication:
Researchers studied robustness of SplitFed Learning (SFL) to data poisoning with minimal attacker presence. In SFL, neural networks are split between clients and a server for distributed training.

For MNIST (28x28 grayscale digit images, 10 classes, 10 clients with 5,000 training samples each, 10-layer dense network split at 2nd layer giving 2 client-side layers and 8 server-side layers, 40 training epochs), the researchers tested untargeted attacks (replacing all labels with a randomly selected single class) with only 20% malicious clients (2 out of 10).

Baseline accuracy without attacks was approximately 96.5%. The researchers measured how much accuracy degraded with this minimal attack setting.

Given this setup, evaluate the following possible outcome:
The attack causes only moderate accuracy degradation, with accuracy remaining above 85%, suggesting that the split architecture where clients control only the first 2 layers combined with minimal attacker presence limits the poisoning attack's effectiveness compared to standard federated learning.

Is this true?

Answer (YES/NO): NO